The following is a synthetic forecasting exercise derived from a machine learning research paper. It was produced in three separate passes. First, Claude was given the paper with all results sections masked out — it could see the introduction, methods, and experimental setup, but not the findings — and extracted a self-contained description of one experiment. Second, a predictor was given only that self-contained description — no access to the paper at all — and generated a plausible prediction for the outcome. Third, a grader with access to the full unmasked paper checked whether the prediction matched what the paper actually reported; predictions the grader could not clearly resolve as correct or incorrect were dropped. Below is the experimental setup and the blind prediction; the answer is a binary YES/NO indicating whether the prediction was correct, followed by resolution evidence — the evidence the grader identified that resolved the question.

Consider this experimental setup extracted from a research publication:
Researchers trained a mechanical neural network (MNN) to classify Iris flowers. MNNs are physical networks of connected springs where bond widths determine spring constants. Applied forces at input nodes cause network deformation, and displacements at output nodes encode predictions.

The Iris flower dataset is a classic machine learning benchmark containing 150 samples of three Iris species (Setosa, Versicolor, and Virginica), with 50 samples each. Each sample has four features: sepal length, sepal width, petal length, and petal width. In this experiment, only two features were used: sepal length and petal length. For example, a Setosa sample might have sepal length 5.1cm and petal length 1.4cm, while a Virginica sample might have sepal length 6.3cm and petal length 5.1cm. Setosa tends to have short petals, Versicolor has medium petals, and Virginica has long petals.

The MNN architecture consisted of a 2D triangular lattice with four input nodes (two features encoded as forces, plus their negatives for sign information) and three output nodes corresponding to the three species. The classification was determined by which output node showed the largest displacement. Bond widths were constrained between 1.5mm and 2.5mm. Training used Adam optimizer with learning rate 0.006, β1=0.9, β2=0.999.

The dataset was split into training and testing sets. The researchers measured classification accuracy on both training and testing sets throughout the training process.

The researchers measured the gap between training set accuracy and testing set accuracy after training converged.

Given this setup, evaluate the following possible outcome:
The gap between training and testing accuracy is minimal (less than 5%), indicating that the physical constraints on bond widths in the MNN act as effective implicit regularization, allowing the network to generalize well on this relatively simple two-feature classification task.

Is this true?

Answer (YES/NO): YES